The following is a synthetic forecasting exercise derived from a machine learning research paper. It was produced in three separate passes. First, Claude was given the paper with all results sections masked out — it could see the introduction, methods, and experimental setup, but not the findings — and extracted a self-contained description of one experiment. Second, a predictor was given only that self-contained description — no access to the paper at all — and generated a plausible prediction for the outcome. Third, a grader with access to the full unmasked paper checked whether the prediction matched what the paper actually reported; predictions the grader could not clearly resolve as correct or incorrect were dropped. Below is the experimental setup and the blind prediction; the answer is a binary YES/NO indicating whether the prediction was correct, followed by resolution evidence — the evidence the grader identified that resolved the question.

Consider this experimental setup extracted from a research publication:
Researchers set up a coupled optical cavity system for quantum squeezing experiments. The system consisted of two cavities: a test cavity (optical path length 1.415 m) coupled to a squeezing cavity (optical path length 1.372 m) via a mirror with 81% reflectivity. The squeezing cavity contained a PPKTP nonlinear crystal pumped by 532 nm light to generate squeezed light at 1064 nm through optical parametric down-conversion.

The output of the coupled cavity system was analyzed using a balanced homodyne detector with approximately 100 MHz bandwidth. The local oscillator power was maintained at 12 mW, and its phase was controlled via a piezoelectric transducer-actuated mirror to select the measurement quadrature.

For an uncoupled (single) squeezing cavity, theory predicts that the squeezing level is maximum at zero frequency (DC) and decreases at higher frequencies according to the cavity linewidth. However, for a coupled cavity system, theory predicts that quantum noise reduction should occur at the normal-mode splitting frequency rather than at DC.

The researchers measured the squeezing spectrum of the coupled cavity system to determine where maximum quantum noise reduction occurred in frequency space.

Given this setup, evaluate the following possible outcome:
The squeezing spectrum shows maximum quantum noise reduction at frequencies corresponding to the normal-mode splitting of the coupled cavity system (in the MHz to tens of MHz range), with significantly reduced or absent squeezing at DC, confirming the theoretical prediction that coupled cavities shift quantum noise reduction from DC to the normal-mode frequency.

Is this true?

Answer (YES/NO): YES